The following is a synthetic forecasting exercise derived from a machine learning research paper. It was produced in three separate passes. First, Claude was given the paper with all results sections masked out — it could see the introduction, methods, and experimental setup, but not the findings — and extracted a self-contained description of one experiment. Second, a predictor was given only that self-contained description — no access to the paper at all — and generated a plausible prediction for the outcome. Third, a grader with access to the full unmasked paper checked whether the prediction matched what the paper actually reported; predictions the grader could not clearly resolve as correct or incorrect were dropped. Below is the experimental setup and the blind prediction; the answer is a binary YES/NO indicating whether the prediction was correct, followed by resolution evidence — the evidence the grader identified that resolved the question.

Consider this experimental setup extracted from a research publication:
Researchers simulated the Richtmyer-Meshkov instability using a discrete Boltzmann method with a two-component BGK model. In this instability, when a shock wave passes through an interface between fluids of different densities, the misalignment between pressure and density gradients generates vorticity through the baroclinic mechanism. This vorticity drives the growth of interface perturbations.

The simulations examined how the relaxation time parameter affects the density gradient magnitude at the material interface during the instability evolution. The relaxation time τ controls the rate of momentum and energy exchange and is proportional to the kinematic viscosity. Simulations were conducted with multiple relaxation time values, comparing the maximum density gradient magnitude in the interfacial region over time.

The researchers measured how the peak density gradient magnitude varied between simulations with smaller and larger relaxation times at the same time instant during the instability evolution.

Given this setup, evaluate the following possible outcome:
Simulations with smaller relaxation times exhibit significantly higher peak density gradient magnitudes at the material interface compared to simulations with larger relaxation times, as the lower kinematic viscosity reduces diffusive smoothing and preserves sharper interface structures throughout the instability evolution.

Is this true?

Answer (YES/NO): YES